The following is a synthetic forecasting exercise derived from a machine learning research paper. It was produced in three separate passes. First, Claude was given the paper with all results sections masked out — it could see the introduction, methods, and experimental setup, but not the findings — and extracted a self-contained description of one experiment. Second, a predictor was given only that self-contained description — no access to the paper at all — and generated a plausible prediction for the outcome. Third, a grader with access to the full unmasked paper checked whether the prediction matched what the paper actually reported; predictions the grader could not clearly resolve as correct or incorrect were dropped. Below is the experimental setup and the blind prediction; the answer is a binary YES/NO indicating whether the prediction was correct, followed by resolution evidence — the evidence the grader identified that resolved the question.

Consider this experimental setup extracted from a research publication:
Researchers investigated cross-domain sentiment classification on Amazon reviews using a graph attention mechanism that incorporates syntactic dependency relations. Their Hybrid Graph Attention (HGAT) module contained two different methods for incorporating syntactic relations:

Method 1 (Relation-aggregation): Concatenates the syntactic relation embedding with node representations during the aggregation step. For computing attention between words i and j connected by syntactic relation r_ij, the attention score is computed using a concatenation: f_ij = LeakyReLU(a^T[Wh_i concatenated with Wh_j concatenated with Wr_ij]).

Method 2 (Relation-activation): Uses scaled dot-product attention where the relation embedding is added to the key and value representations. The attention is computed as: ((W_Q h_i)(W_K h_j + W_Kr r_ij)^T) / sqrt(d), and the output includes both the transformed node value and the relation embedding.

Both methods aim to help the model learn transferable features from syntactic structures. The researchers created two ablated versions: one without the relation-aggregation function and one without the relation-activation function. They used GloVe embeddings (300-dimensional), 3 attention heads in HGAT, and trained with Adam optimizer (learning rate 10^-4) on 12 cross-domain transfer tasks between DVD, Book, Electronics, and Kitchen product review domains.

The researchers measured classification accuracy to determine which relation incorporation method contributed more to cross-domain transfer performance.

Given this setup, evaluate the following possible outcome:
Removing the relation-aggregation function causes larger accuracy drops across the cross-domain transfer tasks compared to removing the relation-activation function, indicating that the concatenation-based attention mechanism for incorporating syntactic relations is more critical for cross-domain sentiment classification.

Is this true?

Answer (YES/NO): NO